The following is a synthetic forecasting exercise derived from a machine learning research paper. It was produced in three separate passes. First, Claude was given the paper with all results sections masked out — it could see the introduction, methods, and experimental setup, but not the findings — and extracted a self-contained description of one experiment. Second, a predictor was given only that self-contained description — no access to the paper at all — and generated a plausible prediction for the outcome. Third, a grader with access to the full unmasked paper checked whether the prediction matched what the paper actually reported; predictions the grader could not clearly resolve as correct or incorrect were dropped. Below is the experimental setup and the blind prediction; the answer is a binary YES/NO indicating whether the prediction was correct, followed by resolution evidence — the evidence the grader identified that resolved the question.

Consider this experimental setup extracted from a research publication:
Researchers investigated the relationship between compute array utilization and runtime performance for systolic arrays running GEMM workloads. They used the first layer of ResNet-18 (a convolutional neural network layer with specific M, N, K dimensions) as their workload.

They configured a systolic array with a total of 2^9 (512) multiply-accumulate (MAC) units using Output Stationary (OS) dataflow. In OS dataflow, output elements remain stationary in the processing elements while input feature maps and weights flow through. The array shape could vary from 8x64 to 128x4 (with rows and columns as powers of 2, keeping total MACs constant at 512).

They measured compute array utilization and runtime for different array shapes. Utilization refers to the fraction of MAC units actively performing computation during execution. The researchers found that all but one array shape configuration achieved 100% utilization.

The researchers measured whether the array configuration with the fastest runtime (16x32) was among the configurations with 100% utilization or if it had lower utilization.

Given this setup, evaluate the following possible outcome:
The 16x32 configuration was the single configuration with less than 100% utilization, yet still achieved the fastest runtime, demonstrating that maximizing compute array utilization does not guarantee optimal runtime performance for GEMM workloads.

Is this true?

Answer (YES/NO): NO